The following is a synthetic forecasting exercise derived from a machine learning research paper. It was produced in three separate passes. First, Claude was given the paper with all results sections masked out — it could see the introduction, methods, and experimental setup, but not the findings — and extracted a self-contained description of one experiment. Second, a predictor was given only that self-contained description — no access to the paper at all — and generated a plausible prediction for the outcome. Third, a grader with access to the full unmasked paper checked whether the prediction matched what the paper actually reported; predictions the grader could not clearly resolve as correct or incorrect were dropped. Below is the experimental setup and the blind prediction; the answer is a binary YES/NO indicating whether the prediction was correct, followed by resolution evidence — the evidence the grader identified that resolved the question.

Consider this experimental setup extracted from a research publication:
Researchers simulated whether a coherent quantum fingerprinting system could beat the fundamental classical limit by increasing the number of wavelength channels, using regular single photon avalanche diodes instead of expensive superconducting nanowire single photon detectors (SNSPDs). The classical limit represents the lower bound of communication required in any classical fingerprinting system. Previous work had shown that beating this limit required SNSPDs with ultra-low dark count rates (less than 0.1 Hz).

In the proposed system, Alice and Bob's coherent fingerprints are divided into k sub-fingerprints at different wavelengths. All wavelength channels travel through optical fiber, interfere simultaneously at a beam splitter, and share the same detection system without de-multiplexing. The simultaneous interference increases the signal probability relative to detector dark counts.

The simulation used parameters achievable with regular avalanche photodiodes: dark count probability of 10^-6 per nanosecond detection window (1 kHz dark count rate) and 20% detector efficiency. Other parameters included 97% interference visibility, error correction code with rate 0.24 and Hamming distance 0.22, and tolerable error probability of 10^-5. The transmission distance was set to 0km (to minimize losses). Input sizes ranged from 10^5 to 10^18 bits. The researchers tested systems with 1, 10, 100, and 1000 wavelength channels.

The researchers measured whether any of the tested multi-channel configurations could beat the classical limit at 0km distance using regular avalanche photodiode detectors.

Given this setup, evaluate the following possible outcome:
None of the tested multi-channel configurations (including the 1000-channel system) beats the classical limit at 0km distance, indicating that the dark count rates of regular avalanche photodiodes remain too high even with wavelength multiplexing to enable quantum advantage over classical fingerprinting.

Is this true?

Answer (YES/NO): NO